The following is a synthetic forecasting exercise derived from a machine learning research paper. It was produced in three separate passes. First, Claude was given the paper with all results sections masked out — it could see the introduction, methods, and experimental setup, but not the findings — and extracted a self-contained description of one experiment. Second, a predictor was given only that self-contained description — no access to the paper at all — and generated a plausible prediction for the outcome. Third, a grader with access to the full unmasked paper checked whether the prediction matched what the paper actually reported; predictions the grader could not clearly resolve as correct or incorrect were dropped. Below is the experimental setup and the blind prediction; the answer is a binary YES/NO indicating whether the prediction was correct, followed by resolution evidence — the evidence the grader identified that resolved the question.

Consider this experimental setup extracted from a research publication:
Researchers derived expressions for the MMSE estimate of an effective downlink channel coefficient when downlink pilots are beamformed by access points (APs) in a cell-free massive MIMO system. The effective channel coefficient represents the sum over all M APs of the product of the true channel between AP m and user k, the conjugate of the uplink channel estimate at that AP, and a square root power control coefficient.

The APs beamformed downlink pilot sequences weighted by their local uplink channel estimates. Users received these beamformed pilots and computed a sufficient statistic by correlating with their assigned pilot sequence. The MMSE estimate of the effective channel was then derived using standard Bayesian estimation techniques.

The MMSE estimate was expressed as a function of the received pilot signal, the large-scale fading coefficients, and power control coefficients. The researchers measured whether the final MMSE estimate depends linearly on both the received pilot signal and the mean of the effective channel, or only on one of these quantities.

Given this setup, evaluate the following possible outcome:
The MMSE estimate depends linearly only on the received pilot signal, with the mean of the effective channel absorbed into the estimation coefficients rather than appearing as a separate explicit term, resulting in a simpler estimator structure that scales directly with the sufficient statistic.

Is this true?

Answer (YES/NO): NO